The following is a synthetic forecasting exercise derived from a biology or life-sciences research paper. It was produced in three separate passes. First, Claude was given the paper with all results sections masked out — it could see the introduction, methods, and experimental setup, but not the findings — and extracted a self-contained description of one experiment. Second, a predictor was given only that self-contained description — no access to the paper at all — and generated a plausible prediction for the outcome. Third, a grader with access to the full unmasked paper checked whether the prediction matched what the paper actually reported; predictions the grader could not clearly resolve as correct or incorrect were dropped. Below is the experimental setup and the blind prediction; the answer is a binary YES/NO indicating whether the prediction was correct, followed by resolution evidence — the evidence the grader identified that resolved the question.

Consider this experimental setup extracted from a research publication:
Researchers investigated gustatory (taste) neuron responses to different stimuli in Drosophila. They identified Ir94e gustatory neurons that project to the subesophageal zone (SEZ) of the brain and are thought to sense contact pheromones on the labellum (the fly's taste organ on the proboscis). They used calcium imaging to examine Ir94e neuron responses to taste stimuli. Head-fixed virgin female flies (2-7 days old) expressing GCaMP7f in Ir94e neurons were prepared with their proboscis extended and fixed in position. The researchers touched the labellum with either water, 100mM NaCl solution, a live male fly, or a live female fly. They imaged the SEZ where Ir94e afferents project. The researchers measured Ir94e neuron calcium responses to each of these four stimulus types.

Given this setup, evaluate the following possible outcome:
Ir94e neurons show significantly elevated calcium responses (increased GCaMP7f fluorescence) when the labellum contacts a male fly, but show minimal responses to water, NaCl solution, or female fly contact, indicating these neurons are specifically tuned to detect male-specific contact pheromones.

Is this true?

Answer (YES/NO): NO